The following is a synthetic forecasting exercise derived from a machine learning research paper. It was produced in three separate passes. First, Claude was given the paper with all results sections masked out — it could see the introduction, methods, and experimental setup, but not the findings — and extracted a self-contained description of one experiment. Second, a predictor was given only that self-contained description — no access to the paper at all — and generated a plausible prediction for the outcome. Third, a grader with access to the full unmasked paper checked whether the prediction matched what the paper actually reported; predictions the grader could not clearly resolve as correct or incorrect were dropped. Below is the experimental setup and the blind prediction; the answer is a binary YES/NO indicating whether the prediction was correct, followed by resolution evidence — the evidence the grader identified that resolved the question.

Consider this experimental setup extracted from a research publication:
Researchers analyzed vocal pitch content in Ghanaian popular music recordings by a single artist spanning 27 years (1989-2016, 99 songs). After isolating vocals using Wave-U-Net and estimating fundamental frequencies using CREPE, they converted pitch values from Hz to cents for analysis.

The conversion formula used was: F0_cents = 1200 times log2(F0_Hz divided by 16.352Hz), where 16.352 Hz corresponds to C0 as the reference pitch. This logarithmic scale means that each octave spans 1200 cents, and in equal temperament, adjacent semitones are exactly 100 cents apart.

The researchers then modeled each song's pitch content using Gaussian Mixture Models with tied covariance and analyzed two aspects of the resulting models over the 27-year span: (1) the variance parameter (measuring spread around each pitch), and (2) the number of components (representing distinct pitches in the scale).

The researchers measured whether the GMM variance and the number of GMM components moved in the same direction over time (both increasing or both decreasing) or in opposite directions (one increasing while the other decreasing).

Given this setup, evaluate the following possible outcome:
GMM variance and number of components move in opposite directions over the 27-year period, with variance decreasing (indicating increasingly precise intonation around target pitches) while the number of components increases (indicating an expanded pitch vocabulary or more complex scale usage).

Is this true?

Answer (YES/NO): YES